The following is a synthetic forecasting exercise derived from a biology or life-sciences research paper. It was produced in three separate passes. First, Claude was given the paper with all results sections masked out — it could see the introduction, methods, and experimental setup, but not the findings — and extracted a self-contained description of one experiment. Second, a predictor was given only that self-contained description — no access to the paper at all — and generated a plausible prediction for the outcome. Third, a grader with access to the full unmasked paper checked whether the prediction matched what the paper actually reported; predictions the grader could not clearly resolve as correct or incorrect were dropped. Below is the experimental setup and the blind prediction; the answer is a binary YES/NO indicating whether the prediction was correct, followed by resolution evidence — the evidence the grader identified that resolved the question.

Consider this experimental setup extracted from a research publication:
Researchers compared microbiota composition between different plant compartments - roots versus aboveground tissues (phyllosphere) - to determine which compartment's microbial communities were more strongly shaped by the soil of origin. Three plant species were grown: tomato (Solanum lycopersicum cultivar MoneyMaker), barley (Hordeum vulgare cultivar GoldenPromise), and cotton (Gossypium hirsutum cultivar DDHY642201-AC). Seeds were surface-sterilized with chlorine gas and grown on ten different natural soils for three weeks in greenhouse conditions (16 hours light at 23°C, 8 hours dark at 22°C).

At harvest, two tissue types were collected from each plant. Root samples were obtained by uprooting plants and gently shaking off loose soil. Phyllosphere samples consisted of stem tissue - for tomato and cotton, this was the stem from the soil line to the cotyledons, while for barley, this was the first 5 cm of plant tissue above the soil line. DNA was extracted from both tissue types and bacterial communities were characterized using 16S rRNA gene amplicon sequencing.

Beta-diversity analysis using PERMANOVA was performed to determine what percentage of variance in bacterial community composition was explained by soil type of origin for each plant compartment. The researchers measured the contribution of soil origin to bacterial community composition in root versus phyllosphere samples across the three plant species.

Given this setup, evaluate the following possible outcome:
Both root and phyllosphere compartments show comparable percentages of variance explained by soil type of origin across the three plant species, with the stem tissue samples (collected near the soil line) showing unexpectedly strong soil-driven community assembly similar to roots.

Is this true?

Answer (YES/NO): NO